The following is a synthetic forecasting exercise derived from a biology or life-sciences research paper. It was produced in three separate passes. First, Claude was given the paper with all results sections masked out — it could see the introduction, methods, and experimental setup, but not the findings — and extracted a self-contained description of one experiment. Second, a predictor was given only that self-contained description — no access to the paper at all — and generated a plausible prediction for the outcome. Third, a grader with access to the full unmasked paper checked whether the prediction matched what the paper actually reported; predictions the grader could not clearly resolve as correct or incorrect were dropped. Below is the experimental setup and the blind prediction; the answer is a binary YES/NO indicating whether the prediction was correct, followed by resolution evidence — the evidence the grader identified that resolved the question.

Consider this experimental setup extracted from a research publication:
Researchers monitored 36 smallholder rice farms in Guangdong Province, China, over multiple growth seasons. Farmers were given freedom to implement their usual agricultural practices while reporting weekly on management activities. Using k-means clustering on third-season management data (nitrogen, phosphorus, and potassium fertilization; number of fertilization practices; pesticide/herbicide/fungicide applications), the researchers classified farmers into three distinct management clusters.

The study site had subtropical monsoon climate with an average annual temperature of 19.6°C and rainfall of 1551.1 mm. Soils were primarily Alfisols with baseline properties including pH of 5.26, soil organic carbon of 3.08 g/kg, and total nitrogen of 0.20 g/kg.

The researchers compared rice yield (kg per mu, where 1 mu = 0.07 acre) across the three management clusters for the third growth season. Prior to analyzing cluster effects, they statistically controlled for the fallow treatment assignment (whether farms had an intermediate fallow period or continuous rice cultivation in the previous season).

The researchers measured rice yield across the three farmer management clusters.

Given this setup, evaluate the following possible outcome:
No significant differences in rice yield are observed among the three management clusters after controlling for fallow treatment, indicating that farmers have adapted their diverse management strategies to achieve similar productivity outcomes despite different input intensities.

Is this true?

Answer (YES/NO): NO